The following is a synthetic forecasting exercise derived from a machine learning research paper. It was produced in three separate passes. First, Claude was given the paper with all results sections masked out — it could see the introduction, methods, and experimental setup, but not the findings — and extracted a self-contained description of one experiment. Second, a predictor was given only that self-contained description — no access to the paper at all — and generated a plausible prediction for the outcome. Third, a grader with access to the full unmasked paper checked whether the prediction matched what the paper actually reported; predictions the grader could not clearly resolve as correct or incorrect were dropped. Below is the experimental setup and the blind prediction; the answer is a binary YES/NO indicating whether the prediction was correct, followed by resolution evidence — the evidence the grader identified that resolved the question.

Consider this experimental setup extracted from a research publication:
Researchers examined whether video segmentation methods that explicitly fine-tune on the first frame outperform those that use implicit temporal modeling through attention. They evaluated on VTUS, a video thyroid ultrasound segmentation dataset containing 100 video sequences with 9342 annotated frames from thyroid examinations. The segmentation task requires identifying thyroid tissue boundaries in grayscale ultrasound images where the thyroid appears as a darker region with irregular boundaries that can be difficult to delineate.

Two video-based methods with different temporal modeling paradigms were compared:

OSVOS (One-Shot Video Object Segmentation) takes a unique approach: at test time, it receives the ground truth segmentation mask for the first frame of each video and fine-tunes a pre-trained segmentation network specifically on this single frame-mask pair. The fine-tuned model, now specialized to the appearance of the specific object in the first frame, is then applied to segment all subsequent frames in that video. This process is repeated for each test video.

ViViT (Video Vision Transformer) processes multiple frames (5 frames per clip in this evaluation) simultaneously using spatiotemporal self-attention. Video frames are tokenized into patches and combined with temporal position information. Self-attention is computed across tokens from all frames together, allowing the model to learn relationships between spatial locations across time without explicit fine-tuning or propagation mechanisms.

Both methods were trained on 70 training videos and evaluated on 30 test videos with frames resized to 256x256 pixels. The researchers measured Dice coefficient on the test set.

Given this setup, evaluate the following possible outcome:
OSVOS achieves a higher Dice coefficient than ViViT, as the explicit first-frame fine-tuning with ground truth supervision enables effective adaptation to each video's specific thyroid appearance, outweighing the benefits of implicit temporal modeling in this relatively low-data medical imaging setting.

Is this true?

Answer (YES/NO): YES